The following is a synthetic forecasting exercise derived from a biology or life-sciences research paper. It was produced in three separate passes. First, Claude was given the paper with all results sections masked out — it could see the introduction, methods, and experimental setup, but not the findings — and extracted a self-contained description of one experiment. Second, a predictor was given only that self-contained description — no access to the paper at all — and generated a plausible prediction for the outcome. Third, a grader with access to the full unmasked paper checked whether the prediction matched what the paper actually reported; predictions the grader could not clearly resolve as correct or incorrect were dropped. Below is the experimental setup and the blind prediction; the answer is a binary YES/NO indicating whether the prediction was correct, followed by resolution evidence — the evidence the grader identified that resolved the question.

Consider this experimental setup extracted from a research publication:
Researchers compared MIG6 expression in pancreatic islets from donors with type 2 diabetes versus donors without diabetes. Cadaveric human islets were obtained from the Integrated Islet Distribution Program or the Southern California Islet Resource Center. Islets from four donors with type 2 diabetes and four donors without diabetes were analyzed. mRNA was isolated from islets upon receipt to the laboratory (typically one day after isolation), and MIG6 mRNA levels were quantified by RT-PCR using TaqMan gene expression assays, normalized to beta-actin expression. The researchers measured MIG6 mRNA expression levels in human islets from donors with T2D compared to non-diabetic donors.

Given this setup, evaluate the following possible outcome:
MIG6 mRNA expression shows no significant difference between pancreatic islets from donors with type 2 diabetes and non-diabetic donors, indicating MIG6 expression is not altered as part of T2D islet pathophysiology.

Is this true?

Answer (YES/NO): NO